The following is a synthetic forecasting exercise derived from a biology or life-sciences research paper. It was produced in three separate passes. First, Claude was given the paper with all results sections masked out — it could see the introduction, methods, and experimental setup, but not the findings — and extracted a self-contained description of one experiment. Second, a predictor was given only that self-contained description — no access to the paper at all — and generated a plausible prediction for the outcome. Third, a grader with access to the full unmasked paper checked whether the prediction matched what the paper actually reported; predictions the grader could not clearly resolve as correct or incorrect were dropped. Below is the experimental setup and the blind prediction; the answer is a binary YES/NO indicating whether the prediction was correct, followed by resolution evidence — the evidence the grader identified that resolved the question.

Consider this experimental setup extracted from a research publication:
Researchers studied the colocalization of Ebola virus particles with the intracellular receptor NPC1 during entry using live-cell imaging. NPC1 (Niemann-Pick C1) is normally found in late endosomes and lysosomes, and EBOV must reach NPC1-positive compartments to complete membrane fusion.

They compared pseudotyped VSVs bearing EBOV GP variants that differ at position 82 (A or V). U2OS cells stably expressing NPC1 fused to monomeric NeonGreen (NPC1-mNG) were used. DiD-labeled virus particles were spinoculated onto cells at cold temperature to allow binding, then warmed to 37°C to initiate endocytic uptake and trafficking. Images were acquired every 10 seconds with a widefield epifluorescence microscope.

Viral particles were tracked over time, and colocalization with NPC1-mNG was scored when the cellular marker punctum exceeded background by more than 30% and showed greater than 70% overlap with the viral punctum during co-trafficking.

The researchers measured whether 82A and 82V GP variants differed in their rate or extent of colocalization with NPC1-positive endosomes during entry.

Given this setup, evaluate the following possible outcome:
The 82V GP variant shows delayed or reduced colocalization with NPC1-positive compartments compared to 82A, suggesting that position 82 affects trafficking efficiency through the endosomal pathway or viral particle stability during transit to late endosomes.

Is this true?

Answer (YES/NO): NO